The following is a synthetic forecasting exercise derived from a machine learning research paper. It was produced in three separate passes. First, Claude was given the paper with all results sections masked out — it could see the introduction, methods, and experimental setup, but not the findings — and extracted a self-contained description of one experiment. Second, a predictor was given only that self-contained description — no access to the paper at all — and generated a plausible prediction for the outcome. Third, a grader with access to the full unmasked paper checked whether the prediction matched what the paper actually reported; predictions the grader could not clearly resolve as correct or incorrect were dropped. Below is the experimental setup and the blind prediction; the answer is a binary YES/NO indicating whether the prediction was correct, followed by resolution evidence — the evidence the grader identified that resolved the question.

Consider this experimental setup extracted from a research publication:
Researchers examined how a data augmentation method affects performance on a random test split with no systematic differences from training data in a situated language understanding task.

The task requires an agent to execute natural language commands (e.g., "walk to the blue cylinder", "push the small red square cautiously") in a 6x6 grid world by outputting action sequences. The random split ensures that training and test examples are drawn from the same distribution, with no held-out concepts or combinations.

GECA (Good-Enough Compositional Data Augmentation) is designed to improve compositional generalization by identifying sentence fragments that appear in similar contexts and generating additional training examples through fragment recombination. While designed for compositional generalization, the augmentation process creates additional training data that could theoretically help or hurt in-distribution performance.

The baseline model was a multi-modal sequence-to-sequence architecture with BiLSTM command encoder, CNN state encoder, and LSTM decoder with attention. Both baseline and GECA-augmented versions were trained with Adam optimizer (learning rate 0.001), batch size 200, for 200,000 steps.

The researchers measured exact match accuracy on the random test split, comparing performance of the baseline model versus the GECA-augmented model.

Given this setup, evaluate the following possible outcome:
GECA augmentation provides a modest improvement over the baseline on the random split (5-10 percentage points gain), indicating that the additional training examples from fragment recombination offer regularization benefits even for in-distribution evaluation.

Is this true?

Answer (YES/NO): NO